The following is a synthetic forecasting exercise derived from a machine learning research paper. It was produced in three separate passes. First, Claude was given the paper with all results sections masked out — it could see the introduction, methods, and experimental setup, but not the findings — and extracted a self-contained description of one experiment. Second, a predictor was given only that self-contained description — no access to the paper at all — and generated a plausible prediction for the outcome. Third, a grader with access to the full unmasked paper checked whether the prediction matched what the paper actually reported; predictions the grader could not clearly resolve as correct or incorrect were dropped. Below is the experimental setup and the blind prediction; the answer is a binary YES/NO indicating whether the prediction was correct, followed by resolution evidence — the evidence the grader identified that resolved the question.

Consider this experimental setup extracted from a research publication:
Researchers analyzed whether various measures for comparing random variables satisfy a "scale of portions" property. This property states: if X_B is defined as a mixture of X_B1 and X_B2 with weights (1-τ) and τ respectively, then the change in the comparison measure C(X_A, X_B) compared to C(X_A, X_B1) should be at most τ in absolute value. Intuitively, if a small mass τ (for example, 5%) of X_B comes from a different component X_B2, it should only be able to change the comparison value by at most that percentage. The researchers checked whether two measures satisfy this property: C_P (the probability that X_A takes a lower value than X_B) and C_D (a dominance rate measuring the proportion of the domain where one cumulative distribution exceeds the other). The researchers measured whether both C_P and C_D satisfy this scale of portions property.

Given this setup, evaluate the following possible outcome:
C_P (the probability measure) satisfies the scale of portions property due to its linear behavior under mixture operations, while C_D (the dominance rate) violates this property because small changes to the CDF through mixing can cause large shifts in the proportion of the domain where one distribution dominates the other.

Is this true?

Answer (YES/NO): YES